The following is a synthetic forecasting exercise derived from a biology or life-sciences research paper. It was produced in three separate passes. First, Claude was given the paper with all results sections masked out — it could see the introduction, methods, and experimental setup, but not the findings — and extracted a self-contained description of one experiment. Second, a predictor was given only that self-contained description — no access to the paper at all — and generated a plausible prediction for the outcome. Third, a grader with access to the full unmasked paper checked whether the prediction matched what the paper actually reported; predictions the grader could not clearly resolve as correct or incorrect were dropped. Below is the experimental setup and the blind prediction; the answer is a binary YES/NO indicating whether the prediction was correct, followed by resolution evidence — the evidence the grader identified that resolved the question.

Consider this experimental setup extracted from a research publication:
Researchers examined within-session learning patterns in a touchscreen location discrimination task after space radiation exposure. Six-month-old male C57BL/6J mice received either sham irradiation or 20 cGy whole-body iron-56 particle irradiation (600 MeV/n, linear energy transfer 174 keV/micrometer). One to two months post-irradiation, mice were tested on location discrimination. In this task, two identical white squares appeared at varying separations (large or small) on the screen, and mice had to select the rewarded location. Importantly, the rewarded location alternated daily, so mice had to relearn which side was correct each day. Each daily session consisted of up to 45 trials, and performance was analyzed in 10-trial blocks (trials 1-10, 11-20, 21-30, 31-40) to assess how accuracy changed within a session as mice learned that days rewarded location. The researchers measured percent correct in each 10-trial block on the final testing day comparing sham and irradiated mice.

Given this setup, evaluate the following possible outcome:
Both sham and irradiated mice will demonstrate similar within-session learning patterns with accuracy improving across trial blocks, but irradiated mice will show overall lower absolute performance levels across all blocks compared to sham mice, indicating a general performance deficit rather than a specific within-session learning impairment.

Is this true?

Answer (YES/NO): NO